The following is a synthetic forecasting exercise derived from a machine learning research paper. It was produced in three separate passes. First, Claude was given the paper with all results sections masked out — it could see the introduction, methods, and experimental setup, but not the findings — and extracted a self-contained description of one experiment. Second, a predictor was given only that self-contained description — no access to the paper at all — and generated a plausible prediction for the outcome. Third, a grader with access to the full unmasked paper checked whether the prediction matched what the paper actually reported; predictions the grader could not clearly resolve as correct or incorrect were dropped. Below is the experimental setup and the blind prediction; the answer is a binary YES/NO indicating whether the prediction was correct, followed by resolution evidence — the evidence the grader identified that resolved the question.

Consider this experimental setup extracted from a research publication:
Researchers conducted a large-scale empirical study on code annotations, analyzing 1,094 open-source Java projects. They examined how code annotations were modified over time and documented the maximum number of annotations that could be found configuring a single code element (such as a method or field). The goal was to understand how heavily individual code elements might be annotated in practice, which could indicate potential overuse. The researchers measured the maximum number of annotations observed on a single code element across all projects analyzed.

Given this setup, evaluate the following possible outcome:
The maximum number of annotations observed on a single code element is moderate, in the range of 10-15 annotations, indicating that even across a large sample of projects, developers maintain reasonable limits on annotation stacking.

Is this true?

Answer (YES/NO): NO